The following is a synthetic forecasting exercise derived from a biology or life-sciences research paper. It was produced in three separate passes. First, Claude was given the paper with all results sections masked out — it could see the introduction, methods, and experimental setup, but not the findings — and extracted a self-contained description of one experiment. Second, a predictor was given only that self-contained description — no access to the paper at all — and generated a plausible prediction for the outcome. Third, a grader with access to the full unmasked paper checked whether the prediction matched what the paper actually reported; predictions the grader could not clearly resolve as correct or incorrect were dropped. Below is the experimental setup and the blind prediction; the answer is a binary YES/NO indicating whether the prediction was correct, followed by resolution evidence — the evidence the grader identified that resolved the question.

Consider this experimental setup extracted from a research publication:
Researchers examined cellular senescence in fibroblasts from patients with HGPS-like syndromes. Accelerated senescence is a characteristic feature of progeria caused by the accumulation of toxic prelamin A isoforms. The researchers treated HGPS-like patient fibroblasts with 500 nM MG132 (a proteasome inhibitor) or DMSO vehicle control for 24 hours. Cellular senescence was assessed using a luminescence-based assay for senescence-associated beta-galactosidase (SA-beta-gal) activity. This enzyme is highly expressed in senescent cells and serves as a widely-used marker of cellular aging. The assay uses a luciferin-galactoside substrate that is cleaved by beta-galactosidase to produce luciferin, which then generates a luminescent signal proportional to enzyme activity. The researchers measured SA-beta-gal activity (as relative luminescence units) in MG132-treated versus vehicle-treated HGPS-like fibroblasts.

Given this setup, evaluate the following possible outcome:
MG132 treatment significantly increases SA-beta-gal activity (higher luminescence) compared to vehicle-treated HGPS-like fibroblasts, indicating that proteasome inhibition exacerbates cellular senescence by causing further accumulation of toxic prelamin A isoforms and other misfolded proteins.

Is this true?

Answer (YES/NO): NO